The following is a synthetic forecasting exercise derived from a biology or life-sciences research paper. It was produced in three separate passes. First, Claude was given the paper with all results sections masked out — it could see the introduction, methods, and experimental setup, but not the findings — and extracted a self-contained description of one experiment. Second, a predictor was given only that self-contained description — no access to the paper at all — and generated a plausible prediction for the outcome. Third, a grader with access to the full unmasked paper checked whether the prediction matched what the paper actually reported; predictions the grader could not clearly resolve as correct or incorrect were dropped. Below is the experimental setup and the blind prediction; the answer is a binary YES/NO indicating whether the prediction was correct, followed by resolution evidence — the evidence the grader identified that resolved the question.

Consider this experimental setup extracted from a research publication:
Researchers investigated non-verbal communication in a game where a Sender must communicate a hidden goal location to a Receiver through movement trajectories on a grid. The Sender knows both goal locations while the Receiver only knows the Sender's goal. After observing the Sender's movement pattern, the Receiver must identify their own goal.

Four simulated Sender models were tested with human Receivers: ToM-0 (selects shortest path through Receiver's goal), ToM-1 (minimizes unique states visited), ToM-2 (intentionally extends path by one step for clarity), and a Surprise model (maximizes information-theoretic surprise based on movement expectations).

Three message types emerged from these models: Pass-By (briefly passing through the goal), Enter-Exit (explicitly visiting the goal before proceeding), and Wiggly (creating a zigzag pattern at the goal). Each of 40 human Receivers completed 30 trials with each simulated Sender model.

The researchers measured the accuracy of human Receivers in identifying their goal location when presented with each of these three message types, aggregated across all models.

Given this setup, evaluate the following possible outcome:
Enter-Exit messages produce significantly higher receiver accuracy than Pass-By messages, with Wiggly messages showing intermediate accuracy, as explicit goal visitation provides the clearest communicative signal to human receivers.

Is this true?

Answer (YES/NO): YES